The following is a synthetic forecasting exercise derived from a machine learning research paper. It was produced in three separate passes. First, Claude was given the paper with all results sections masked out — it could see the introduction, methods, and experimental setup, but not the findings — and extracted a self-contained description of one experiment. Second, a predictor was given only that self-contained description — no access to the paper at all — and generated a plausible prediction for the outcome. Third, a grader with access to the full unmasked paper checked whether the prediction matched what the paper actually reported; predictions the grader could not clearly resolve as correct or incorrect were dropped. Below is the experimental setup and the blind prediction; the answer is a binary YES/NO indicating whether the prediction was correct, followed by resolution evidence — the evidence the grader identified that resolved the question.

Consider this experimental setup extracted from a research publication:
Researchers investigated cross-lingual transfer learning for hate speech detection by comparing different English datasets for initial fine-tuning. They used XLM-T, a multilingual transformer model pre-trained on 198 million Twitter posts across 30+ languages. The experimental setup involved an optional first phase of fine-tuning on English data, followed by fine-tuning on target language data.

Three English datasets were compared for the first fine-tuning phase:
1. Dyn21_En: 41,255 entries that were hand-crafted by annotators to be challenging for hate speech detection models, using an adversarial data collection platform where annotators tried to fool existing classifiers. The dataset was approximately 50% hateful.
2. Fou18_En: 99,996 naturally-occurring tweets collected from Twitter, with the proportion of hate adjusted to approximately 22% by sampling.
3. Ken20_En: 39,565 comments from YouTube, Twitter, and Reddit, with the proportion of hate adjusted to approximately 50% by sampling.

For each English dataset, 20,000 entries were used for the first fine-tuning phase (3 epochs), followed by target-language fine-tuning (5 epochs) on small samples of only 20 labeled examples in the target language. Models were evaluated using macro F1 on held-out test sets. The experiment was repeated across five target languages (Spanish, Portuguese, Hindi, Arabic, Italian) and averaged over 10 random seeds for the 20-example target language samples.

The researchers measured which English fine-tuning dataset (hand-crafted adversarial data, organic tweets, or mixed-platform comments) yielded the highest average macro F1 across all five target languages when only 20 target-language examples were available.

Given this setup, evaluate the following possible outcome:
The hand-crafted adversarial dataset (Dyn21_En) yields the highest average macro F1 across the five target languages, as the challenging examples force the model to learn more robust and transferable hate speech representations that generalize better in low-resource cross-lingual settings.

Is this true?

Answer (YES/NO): NO